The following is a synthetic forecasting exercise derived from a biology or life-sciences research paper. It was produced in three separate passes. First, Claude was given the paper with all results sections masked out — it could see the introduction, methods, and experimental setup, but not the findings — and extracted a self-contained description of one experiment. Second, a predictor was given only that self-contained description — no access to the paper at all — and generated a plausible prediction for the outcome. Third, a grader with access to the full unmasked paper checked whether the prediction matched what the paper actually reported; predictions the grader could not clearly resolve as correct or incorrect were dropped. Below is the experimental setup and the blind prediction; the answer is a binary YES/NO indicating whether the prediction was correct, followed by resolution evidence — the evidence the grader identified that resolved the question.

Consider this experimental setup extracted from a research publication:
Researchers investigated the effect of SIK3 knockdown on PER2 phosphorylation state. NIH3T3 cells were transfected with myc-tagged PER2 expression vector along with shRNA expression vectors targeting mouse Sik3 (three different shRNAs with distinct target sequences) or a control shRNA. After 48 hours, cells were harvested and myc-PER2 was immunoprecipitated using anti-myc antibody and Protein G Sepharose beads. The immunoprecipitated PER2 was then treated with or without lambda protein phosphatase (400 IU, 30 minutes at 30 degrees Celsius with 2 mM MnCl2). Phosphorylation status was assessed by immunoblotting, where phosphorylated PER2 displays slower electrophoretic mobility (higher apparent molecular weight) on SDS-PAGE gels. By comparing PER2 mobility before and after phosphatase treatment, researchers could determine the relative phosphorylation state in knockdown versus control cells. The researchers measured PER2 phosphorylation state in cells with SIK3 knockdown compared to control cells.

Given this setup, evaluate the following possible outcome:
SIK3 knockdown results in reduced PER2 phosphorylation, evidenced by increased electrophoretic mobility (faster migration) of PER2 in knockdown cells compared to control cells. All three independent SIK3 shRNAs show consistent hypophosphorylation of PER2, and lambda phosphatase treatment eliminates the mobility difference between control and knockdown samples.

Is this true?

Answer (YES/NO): YES